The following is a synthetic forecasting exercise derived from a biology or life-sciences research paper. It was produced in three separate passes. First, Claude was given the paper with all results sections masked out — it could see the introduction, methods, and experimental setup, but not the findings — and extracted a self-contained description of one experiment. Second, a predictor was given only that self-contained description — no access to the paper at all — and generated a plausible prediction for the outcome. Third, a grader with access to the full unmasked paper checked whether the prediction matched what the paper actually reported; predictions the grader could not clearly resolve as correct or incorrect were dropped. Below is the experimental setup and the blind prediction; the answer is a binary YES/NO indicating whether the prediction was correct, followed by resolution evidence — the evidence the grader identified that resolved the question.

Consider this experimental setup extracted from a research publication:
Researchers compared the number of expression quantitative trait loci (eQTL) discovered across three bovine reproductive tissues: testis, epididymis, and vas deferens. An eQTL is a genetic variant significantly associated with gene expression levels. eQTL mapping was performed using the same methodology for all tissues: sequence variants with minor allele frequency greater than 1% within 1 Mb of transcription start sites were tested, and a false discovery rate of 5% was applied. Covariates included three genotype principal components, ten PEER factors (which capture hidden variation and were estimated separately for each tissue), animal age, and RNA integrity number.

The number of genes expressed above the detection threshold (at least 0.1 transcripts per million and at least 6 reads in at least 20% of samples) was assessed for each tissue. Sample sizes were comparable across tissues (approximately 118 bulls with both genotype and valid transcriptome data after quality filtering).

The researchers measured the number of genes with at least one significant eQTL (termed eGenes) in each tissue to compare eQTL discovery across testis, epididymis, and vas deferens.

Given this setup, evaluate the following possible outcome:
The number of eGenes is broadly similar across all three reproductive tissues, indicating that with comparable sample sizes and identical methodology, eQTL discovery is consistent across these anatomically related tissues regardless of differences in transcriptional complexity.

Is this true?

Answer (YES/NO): NO